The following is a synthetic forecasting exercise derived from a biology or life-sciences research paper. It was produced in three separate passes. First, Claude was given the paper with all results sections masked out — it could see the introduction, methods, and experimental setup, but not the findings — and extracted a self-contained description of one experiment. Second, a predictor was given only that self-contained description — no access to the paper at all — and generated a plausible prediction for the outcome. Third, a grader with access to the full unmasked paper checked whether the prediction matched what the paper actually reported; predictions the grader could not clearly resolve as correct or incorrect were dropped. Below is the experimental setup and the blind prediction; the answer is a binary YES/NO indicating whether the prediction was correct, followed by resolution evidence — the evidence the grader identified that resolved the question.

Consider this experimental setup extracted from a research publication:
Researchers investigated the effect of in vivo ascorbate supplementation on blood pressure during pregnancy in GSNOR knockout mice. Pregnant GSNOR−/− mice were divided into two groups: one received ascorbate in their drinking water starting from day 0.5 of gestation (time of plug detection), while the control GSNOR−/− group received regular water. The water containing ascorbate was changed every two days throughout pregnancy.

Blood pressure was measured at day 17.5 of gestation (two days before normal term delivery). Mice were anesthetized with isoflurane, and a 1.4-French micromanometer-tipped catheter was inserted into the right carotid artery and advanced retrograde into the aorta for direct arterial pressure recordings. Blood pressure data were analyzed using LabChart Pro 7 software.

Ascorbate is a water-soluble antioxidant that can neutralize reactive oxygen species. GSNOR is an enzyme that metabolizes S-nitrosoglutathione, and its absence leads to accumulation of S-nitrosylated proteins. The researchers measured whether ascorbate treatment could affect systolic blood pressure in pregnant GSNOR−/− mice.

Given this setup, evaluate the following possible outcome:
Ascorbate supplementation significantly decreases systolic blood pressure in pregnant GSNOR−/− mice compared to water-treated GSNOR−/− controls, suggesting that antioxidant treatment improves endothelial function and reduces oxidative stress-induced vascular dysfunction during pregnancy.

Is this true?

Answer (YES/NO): YES